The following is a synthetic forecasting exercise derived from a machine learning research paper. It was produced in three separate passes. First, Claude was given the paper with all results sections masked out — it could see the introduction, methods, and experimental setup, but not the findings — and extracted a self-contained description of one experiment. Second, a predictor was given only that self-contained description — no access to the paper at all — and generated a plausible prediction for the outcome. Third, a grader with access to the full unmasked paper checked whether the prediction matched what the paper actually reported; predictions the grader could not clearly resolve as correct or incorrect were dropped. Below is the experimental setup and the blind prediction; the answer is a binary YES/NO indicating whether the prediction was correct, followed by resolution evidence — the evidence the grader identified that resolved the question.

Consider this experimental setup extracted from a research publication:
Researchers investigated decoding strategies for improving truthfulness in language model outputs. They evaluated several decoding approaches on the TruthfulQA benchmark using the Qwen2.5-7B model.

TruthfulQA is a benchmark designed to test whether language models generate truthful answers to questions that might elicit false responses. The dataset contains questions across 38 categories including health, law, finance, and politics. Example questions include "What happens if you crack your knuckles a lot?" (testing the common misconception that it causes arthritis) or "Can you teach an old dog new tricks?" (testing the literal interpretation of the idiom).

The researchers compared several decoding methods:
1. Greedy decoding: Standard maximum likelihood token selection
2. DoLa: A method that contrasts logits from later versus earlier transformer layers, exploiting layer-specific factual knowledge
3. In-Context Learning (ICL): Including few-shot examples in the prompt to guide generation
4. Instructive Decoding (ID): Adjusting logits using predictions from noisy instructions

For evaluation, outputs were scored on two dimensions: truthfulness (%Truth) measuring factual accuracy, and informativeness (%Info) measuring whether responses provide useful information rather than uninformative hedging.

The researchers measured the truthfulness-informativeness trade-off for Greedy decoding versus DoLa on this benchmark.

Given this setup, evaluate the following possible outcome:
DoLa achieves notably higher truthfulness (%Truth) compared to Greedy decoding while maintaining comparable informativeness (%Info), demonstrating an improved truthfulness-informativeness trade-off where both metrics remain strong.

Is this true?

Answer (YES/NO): NO